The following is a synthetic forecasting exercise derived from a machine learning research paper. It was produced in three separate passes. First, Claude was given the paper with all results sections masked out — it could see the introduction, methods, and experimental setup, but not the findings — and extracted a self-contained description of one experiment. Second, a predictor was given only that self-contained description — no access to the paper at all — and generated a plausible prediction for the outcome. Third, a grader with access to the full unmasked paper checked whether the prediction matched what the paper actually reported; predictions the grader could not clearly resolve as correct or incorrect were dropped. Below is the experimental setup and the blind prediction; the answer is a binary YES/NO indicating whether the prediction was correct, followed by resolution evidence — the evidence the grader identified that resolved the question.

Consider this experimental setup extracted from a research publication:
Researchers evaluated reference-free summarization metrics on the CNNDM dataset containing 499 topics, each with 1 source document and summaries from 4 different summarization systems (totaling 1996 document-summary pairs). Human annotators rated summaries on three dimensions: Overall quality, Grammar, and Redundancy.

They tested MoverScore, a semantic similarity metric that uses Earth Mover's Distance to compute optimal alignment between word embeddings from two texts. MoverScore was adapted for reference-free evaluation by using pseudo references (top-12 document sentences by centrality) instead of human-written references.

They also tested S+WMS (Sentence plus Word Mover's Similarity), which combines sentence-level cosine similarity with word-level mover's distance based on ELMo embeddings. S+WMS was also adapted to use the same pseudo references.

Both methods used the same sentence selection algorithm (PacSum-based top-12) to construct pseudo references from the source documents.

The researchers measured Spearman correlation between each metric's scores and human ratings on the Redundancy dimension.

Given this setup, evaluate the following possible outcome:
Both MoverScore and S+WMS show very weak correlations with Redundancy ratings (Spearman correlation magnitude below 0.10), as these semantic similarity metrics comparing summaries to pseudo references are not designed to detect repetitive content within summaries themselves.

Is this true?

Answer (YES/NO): NO